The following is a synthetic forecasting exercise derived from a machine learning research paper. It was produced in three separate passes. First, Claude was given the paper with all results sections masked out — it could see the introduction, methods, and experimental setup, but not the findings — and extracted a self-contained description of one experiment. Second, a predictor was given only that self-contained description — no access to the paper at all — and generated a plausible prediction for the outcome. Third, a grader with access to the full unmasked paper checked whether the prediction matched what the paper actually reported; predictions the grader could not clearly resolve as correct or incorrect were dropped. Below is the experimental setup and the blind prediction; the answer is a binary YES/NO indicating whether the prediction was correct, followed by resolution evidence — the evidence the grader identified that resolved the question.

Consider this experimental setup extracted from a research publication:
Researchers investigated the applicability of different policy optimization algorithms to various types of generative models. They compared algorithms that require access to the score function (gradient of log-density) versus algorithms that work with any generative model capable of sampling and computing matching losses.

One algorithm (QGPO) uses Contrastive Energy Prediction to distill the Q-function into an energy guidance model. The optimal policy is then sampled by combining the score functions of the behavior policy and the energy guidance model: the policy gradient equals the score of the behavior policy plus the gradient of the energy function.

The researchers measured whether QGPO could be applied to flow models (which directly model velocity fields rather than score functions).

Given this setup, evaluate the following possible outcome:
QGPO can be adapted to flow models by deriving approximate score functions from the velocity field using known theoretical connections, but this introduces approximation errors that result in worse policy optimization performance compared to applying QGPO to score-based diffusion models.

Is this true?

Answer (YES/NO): NO